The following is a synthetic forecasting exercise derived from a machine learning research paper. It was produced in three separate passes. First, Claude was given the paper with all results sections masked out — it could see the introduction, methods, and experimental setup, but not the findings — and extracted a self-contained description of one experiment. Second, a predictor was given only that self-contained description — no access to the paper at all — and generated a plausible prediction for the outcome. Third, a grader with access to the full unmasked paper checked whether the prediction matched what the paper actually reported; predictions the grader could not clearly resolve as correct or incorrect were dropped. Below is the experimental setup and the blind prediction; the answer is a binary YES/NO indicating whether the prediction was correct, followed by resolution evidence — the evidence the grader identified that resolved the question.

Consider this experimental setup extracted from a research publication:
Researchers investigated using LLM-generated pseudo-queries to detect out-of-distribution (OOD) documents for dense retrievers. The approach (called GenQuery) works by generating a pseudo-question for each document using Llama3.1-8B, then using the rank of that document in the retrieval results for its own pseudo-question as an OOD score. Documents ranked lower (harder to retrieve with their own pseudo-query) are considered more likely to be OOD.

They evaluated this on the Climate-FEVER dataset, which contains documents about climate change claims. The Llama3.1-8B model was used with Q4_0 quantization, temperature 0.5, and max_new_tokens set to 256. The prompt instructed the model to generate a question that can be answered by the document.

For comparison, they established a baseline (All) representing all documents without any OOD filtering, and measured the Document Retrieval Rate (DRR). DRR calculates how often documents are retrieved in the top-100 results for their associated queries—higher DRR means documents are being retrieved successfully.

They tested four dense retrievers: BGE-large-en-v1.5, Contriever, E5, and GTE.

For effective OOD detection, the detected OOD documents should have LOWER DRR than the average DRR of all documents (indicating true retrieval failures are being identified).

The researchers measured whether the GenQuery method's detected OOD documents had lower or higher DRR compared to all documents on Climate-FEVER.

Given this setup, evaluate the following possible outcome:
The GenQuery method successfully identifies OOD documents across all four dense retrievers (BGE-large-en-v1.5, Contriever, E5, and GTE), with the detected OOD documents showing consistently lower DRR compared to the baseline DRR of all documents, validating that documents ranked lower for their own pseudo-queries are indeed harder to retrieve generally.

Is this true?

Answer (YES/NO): NO